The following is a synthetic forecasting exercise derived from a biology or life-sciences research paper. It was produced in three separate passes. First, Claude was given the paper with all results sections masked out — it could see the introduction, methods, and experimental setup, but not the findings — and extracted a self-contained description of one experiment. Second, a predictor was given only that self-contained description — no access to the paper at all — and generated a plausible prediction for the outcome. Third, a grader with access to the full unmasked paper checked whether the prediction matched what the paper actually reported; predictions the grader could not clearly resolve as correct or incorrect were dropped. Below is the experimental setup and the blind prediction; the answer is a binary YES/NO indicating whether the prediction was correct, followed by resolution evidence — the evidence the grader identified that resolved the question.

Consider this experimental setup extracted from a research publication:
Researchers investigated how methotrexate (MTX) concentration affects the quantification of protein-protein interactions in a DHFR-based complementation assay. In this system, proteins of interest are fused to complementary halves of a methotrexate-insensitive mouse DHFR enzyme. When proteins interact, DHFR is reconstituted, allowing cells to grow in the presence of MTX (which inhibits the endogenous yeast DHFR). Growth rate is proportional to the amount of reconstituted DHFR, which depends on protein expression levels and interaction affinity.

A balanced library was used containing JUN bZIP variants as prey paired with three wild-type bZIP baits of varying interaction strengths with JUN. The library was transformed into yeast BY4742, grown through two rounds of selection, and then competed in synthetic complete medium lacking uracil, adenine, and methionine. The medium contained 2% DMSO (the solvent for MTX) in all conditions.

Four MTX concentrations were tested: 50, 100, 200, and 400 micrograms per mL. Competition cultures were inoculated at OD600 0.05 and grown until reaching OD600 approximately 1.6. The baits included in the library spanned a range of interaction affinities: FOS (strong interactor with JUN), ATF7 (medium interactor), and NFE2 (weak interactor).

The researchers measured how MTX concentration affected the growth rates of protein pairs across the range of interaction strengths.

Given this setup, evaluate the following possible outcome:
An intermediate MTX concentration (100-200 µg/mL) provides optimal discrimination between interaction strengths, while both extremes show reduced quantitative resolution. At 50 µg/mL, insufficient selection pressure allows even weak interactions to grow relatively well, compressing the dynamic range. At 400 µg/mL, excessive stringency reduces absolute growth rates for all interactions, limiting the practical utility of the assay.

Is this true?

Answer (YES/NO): NO